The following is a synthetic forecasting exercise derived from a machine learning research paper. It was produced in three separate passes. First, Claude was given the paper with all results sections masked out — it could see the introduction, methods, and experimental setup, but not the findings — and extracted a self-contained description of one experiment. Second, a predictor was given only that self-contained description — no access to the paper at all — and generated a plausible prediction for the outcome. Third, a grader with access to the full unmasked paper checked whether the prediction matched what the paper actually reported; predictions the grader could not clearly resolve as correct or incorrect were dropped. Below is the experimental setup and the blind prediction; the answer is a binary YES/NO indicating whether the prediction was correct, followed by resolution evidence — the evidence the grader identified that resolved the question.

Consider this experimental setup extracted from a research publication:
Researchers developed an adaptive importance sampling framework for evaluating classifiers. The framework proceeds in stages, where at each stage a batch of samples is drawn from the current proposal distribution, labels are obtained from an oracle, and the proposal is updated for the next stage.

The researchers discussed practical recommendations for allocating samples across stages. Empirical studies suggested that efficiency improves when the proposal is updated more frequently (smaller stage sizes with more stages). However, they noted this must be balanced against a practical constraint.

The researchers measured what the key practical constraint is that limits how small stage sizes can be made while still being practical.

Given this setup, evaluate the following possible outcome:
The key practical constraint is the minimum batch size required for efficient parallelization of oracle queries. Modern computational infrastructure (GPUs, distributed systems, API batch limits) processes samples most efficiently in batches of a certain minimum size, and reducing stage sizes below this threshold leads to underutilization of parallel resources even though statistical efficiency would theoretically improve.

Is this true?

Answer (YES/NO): YES